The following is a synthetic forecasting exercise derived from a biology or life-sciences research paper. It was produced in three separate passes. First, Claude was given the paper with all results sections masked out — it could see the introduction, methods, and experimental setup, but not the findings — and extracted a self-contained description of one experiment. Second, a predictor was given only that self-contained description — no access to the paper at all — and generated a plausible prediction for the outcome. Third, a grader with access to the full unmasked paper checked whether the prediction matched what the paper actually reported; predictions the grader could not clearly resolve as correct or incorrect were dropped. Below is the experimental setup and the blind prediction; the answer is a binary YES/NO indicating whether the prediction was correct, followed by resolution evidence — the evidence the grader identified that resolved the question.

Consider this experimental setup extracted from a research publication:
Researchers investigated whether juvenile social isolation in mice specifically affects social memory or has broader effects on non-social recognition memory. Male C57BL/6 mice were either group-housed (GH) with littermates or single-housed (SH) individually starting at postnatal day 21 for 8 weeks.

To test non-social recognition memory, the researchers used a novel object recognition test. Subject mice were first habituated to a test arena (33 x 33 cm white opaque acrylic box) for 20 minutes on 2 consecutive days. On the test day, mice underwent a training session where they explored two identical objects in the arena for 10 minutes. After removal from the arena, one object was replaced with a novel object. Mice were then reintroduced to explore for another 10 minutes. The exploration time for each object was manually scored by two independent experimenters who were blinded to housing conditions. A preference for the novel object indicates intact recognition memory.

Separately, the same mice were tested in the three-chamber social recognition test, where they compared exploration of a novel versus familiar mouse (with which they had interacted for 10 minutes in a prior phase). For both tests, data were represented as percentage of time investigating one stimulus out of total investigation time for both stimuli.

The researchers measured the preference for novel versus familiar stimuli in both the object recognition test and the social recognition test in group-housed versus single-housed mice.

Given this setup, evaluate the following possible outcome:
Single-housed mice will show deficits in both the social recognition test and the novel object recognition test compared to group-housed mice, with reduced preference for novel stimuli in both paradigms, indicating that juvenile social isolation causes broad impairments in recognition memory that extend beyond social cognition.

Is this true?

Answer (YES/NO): NO